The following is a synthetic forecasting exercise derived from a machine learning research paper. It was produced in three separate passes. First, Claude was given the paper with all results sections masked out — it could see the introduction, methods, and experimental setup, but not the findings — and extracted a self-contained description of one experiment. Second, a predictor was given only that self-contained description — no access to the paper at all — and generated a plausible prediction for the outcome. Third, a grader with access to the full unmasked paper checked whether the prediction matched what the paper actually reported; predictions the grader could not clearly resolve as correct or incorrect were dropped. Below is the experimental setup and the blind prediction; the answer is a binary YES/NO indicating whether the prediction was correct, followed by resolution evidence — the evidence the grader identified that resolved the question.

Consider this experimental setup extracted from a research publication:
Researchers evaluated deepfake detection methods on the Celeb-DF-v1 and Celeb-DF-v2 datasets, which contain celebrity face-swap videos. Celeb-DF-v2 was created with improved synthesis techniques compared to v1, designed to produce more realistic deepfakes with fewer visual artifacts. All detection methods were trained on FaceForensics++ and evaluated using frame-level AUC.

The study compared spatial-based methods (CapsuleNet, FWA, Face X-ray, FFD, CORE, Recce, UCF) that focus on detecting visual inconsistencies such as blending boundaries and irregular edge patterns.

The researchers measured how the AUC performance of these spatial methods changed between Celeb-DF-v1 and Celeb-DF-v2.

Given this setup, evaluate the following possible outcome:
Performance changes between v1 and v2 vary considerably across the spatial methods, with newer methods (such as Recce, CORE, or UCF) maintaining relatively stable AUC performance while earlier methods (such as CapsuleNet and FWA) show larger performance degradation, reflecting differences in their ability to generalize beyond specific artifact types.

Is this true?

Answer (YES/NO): NO